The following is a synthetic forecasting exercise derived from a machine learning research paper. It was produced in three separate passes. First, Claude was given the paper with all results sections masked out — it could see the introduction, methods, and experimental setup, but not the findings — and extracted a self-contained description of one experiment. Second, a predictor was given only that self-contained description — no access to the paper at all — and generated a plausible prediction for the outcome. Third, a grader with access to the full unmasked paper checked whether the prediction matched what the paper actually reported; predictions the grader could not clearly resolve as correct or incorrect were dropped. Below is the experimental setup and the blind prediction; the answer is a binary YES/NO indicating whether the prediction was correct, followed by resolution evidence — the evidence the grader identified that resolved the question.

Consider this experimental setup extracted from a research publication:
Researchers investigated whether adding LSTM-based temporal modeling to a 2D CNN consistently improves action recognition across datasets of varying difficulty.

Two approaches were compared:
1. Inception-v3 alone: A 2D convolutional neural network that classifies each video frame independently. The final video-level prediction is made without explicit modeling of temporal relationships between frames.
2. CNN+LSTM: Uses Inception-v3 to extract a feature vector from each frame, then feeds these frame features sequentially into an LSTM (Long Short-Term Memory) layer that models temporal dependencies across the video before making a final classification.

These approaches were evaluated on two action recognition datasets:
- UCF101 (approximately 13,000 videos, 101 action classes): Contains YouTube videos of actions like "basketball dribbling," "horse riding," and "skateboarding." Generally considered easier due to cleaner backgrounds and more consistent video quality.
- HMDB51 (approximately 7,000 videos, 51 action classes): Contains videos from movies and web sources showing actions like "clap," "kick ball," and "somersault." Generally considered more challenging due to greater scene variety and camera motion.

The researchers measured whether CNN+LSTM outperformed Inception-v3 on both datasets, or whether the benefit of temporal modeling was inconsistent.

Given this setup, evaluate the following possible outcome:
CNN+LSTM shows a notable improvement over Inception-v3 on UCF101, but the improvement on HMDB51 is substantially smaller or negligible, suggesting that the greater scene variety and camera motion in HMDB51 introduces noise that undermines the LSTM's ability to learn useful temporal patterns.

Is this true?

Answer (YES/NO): NO